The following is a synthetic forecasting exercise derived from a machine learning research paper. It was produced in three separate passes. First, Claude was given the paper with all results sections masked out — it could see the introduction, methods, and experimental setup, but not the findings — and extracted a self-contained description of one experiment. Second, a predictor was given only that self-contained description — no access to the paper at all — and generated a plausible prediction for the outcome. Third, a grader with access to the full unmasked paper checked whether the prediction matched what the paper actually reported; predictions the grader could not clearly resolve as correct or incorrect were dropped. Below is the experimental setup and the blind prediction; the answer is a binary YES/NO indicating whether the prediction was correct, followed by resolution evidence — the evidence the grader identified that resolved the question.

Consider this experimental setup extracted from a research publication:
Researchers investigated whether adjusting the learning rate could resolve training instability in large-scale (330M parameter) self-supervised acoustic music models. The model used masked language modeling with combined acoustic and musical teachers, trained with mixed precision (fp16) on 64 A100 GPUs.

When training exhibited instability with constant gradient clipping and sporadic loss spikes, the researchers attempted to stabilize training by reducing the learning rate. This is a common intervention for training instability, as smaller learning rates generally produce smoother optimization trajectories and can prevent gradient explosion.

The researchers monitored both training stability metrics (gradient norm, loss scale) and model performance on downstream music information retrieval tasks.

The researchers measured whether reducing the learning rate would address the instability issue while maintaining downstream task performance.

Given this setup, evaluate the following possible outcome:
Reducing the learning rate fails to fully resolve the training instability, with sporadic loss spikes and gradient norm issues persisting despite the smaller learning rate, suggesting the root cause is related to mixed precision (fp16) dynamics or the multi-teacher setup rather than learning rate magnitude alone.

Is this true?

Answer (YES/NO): NO